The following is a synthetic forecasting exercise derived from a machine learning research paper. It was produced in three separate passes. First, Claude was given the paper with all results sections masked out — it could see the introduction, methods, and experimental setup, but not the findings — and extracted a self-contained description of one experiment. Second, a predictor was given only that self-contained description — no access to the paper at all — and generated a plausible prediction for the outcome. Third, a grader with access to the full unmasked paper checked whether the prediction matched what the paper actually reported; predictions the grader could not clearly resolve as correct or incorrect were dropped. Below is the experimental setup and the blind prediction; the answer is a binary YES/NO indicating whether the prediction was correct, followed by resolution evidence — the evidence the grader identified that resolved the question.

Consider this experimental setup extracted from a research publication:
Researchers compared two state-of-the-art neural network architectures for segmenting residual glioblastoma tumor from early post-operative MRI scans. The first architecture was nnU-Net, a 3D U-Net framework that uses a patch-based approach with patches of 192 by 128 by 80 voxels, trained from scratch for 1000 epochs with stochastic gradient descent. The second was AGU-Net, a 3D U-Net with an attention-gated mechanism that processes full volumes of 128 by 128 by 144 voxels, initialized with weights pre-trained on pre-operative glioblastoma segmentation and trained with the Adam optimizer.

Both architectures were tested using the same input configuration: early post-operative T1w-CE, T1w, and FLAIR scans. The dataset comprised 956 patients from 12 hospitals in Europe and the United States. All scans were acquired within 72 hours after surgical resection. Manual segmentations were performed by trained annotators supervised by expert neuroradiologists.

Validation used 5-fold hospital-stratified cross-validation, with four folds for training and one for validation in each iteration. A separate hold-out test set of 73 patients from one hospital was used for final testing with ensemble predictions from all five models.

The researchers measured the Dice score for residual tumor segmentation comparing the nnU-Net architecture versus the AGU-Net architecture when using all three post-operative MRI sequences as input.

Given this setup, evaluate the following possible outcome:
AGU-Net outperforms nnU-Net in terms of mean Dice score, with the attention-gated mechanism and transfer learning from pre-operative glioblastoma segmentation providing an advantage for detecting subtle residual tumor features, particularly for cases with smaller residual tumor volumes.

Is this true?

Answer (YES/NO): NO